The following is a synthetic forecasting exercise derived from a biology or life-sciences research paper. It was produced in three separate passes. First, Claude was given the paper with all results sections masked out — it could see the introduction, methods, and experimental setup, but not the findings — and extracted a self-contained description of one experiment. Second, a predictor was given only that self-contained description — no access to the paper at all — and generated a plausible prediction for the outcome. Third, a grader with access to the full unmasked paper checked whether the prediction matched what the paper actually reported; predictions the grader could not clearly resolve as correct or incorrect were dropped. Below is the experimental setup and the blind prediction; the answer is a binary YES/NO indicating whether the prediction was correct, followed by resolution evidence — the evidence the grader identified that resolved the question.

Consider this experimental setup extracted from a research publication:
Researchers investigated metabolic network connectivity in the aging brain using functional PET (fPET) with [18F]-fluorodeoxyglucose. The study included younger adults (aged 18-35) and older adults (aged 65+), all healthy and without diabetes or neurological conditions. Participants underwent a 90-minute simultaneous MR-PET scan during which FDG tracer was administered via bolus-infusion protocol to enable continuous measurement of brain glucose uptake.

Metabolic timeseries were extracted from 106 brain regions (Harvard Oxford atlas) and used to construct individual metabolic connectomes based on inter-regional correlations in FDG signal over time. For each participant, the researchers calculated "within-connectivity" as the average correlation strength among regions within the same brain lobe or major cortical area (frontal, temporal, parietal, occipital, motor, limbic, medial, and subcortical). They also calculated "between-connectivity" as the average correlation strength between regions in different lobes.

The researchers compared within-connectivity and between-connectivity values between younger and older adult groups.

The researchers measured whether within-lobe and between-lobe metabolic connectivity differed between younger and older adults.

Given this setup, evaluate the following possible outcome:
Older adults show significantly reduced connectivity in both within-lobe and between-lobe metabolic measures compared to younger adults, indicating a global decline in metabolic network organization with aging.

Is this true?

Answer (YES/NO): YES